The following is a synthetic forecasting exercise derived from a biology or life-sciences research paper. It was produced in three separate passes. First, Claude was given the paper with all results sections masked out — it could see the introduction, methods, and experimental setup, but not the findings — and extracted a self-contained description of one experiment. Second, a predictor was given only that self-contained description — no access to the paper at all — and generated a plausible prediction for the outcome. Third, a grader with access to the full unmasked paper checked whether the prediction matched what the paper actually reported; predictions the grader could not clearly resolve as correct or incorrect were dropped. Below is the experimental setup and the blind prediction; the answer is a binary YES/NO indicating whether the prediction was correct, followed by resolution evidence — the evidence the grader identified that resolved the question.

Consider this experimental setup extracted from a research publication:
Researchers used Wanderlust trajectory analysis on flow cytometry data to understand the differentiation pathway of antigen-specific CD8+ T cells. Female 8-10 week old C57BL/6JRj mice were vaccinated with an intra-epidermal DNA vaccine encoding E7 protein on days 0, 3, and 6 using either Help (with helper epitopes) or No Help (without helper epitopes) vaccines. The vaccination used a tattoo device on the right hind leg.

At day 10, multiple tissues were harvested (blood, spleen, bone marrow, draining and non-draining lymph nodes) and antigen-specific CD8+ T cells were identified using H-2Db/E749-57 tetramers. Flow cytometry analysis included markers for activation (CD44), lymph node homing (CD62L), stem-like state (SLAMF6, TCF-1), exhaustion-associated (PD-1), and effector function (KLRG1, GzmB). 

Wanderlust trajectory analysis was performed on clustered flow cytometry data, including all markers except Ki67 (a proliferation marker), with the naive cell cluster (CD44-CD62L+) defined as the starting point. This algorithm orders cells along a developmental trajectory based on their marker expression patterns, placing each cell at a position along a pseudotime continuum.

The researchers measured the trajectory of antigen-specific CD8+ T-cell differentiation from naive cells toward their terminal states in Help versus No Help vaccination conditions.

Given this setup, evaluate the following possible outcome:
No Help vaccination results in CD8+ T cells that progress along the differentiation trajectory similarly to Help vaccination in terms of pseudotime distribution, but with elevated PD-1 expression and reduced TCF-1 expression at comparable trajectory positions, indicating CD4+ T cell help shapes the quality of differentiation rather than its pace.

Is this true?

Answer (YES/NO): NO